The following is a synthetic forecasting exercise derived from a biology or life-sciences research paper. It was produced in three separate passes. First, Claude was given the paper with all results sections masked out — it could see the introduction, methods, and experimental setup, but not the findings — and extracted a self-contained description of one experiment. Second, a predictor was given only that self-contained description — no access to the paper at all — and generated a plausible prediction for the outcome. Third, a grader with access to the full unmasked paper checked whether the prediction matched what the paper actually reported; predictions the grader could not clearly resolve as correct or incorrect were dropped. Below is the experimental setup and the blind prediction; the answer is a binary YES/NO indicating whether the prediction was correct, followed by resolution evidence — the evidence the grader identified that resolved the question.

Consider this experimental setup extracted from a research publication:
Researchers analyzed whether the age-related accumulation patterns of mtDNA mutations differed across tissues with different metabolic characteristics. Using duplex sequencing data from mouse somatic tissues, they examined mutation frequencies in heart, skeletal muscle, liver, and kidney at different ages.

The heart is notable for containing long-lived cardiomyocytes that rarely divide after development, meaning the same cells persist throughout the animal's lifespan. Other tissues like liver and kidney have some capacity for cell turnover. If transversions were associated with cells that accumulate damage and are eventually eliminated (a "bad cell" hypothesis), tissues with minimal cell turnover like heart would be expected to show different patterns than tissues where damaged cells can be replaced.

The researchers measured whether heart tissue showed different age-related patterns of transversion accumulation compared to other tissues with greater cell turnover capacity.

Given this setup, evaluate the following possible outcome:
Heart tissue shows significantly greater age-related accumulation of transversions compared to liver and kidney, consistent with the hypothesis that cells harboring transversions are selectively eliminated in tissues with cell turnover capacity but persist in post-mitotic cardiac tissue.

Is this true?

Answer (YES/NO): NO